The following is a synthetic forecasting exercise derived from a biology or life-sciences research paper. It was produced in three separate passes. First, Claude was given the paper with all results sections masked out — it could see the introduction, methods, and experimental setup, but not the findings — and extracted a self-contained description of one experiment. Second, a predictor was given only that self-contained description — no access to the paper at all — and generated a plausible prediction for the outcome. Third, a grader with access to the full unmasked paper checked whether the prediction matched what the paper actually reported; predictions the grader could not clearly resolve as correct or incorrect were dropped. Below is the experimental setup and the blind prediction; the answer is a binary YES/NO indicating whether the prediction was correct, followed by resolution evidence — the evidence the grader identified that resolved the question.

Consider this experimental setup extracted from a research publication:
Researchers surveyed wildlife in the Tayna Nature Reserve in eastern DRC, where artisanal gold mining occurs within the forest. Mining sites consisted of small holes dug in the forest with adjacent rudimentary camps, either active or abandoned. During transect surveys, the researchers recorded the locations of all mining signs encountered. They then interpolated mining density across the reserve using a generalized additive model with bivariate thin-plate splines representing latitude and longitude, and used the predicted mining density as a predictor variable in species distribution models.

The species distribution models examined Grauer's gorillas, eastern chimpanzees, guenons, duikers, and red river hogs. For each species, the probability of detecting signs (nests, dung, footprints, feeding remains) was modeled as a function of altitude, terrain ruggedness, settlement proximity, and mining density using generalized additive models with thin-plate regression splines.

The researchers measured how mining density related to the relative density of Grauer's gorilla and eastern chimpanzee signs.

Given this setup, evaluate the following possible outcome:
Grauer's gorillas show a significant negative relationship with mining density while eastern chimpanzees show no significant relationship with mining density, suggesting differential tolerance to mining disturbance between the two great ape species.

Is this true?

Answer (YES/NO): NO